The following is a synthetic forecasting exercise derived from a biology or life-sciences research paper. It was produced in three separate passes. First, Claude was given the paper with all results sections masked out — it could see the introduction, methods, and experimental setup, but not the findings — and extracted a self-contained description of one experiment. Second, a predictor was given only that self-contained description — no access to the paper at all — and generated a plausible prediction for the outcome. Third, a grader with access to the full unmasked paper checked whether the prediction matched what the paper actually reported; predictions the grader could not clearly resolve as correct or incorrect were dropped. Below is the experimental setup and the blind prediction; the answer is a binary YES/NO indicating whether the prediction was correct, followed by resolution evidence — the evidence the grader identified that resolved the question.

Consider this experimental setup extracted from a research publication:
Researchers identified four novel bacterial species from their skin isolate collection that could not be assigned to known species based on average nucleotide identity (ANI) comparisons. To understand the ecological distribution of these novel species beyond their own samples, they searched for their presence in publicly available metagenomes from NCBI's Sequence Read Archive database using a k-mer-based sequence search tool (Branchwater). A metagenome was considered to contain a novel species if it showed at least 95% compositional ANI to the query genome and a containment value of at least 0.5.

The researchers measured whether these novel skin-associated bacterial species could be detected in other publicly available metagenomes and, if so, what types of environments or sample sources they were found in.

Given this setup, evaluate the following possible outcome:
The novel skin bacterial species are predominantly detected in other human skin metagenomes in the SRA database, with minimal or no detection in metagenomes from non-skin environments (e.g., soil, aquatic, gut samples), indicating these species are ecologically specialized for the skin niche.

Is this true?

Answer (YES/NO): NO